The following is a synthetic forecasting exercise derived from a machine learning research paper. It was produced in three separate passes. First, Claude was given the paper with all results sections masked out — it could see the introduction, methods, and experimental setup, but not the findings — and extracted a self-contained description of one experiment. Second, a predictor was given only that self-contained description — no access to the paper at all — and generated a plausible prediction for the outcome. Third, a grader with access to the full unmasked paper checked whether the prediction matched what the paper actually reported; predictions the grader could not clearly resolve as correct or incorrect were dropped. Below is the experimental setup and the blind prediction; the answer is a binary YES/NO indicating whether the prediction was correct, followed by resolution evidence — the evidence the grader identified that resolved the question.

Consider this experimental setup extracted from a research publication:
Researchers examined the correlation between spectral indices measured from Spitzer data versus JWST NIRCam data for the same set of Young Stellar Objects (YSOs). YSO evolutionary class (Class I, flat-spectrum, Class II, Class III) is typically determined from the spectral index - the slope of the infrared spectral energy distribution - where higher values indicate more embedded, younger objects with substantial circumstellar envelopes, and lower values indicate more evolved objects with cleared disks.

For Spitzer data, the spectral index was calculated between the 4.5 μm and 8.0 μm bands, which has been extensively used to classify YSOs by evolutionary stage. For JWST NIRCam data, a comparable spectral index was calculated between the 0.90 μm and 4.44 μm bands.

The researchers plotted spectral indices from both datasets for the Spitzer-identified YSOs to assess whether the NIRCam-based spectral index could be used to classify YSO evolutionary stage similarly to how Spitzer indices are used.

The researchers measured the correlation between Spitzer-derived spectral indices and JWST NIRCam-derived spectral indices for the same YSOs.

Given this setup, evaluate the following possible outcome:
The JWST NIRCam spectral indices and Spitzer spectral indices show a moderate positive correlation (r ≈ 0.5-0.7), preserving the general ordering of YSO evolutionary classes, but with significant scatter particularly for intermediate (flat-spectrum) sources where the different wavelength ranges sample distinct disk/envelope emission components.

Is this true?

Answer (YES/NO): NO